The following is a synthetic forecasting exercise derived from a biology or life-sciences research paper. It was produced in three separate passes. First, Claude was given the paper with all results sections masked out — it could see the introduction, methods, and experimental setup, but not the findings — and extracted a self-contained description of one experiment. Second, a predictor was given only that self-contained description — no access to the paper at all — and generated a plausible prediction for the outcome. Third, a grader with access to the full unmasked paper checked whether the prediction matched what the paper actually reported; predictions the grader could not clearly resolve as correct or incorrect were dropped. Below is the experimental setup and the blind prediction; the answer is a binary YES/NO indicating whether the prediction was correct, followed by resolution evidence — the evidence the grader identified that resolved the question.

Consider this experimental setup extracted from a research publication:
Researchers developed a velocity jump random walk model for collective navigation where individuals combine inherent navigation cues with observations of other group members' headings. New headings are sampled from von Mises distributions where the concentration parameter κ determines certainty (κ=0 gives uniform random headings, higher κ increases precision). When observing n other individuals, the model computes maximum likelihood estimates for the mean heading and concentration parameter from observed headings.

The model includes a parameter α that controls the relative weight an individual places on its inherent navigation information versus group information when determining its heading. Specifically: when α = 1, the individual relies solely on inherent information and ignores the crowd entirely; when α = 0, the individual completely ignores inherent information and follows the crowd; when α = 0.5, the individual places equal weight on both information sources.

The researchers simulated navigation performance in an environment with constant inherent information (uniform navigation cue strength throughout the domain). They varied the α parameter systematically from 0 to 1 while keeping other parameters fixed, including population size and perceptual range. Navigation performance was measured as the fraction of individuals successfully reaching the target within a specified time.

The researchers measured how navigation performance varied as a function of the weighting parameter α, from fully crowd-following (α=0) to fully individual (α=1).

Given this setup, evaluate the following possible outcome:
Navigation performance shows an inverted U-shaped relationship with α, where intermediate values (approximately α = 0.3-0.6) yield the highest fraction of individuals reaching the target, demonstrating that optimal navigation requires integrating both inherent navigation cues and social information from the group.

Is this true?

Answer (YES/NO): YES